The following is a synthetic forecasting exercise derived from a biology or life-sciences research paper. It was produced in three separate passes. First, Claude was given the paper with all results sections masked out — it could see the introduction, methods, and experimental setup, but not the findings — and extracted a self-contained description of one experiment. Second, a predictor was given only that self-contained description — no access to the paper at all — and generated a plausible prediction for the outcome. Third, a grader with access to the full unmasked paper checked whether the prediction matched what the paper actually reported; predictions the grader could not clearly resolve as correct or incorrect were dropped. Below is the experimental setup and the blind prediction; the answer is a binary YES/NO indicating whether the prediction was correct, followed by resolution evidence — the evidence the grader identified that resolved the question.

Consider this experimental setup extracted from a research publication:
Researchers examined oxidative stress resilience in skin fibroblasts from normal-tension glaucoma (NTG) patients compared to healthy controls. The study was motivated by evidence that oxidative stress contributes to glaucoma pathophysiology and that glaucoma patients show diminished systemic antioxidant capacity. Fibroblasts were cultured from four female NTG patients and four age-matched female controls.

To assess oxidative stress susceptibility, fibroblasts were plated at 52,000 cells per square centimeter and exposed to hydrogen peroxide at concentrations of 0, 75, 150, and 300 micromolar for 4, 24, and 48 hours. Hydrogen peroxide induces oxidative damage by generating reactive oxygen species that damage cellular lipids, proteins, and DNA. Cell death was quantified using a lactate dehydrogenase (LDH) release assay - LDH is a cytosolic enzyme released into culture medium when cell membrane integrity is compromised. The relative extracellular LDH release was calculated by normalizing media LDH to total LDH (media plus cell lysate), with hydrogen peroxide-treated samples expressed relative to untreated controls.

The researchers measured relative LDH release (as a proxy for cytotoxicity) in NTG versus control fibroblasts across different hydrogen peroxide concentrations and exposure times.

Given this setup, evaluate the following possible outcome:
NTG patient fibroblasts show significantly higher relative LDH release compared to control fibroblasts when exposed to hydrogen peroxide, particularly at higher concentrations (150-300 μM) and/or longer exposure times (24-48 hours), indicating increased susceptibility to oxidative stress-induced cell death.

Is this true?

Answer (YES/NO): NO